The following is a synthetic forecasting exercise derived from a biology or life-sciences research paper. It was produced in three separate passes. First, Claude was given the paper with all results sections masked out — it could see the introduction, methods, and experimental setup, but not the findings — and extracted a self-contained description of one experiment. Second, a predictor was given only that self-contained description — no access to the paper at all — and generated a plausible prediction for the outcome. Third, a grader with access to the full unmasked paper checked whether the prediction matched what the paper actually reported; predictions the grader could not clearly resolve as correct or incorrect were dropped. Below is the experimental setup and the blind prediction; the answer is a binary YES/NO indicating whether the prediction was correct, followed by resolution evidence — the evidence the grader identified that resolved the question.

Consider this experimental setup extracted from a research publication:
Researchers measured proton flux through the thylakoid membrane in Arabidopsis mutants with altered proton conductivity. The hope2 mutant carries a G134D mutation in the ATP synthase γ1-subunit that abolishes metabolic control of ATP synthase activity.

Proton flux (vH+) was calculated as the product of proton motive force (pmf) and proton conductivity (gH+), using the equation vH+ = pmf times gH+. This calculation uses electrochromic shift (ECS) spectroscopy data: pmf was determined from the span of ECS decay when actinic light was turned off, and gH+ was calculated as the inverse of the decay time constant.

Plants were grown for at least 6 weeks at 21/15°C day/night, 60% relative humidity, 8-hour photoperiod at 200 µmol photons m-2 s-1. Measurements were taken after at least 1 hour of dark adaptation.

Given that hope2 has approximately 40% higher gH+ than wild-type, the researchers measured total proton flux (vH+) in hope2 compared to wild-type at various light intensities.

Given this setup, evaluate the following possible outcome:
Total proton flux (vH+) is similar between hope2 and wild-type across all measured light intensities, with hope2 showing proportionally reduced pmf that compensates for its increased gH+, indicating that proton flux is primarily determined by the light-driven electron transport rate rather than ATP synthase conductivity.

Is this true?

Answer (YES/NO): NO